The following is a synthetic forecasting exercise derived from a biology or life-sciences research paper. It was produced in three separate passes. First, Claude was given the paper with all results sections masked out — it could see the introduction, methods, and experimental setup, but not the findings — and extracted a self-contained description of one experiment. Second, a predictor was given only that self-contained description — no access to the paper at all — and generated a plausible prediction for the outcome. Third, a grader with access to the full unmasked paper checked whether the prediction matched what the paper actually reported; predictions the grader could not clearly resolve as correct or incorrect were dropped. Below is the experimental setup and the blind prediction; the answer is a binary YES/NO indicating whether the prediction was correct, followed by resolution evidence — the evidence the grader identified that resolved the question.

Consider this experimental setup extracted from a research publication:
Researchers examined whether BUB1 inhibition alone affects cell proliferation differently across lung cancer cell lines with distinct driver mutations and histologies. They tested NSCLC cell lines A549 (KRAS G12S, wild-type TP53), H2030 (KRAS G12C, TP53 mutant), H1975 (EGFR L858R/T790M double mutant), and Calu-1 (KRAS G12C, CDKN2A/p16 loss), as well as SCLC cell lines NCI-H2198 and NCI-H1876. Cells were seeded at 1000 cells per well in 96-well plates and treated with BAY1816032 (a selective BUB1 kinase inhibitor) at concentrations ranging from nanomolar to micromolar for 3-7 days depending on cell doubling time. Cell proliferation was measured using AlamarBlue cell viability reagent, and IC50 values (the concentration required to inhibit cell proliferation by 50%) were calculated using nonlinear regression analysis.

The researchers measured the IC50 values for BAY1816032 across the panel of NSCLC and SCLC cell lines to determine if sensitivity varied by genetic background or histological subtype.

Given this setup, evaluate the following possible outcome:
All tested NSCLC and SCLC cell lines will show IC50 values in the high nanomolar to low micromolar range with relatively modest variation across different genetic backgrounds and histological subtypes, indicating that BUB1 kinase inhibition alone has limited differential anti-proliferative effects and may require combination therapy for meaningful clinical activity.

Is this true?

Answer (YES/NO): NO